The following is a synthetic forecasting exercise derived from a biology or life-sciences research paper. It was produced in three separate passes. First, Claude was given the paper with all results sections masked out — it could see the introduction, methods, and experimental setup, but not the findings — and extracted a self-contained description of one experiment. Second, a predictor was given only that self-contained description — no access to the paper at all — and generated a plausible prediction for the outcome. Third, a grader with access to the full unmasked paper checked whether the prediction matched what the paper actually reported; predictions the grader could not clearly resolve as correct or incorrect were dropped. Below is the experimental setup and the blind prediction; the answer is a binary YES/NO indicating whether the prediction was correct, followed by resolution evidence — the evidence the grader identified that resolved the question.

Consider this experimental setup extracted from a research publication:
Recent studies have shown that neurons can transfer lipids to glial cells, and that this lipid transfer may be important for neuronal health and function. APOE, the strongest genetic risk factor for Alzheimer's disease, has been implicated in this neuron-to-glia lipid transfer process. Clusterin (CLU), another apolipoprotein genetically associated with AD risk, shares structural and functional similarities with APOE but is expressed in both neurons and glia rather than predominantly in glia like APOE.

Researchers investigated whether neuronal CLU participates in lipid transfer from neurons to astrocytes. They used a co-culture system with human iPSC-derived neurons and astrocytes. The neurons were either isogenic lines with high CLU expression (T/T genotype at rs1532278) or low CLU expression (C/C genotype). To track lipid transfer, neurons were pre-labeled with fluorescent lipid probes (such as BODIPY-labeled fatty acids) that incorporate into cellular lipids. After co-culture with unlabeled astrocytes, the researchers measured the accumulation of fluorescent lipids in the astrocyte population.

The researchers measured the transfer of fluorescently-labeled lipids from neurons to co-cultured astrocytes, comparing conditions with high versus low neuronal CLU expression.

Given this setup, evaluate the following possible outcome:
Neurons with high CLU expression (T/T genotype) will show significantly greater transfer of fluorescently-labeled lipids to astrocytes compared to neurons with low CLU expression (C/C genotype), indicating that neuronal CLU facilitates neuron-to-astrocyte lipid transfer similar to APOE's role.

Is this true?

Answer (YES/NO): YES